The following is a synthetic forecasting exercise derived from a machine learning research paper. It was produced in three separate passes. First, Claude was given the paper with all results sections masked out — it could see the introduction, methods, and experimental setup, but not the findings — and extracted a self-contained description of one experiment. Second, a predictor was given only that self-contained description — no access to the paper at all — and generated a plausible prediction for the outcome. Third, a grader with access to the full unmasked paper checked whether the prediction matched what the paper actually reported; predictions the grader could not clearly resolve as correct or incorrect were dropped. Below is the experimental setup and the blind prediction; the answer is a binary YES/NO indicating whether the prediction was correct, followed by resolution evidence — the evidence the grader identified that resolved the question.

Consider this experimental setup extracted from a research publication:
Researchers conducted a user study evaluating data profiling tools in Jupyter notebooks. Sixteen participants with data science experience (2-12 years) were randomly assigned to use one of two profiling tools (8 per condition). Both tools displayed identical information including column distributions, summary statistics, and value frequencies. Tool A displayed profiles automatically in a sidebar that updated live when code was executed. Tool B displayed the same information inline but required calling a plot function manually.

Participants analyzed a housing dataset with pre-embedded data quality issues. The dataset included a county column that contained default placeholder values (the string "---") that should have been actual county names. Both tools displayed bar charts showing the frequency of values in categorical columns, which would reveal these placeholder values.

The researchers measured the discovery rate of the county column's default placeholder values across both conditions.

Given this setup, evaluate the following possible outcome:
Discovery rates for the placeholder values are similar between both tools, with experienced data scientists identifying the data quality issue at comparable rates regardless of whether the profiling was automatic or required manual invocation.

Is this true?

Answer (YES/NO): YES